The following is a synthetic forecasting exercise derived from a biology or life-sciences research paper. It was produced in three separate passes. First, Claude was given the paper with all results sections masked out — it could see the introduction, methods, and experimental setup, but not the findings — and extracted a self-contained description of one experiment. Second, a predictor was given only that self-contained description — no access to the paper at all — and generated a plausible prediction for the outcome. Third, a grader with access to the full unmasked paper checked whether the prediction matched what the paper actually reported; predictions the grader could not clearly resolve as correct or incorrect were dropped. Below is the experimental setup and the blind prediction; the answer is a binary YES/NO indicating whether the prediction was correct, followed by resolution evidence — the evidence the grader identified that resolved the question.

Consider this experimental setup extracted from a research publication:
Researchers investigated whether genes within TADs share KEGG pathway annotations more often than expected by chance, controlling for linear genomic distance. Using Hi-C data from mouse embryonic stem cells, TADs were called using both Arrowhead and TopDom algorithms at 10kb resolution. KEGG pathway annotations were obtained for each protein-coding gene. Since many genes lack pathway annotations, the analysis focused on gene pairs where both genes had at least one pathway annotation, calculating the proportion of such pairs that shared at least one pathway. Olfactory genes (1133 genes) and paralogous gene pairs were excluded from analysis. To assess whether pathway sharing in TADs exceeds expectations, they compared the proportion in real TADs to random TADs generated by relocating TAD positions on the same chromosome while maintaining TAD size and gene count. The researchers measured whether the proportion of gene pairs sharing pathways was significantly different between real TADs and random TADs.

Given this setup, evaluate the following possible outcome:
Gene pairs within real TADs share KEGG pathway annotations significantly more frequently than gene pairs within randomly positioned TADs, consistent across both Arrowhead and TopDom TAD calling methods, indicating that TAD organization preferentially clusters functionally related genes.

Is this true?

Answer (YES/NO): NO